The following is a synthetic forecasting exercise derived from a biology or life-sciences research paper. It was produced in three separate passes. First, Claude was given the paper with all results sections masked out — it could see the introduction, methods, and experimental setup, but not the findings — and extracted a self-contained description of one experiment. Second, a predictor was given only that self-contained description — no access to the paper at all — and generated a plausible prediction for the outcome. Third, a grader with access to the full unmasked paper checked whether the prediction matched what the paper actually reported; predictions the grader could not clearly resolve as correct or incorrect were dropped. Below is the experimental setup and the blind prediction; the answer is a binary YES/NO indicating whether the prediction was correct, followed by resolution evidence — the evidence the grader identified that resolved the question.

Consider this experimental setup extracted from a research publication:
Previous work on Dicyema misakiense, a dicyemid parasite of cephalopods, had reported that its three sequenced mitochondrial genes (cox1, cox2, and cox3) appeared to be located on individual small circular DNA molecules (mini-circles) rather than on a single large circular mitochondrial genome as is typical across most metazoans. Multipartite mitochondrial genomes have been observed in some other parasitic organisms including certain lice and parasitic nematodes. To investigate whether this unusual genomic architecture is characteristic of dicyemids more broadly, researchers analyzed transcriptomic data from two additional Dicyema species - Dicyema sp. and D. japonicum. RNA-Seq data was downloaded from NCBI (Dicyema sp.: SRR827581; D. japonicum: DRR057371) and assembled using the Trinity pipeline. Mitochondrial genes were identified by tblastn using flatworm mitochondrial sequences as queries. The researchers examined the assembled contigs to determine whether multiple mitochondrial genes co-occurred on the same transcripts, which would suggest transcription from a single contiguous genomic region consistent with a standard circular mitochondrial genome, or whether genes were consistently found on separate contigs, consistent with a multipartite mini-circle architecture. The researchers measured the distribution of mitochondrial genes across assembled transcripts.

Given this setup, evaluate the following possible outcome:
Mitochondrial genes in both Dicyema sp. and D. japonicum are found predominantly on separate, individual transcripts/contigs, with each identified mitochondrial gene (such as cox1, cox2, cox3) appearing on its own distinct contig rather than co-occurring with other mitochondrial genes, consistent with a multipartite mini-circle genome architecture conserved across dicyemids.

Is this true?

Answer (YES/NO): NO